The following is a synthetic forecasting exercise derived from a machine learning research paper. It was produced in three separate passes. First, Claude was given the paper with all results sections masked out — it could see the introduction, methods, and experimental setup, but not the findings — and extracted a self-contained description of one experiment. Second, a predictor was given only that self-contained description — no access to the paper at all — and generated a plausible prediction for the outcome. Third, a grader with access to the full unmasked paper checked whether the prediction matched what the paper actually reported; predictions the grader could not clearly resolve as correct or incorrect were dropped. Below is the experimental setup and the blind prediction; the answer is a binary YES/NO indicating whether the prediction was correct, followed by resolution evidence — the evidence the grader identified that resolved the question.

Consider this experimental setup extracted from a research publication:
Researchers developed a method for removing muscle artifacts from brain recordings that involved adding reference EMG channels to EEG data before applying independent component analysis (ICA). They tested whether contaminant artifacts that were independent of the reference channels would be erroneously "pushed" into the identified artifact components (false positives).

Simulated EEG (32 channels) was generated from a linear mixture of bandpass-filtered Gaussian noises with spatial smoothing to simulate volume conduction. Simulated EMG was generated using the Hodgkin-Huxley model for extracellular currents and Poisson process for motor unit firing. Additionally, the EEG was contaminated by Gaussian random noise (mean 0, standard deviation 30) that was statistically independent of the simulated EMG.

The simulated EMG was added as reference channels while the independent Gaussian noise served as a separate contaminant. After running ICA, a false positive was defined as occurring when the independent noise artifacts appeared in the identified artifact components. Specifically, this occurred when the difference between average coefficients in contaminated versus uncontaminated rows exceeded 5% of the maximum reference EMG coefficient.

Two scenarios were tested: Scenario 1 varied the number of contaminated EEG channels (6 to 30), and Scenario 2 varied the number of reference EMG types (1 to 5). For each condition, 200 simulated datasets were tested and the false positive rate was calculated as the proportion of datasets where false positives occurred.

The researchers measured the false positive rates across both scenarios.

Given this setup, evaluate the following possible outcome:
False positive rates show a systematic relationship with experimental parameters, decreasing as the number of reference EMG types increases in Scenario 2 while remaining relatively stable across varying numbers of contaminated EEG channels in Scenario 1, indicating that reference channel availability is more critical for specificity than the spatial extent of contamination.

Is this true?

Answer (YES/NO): NO